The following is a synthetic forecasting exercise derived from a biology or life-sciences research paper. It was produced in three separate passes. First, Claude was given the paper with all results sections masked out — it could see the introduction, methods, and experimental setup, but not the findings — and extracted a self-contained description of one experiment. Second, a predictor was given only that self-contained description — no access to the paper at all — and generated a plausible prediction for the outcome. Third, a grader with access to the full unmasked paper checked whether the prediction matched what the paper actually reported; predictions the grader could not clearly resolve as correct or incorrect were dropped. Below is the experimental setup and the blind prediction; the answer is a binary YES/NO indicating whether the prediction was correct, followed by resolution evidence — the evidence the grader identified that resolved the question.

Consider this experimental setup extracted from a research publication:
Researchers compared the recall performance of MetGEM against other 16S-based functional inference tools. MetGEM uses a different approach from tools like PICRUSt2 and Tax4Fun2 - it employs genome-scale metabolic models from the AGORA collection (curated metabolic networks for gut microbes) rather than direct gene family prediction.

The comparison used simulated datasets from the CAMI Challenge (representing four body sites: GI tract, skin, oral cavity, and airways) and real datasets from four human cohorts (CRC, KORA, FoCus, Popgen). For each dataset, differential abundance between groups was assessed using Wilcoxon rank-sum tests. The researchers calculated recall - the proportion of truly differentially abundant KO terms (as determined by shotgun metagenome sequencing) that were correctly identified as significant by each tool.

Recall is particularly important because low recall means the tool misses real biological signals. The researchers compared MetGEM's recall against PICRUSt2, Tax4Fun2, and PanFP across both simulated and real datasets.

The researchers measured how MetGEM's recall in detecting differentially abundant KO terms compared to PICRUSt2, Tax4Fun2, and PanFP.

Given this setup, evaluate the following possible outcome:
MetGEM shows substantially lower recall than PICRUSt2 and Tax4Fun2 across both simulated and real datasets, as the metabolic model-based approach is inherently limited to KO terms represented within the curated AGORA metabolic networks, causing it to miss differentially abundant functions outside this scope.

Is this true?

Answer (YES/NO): YES